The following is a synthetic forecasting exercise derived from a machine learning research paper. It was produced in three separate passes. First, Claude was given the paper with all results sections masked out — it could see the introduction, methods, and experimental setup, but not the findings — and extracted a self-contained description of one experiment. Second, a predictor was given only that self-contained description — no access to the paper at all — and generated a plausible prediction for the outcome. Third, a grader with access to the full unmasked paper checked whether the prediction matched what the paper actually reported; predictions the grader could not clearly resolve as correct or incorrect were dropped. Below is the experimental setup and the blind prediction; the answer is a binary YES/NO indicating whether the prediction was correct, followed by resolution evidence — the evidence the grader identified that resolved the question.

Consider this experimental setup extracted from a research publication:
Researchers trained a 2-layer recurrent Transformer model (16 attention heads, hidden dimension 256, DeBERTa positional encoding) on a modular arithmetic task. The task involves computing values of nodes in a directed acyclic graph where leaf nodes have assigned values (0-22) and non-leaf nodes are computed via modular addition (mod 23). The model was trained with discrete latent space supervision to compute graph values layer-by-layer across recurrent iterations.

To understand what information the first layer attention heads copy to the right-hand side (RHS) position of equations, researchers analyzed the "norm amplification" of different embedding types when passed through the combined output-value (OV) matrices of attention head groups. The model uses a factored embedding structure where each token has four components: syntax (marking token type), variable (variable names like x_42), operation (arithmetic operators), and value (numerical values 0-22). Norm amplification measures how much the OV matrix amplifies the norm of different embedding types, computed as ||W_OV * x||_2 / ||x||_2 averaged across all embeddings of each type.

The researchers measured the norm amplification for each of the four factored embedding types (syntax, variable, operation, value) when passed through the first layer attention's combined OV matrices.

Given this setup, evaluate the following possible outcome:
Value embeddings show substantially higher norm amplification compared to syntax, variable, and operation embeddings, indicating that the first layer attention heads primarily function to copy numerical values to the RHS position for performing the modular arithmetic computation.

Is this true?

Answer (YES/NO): NO